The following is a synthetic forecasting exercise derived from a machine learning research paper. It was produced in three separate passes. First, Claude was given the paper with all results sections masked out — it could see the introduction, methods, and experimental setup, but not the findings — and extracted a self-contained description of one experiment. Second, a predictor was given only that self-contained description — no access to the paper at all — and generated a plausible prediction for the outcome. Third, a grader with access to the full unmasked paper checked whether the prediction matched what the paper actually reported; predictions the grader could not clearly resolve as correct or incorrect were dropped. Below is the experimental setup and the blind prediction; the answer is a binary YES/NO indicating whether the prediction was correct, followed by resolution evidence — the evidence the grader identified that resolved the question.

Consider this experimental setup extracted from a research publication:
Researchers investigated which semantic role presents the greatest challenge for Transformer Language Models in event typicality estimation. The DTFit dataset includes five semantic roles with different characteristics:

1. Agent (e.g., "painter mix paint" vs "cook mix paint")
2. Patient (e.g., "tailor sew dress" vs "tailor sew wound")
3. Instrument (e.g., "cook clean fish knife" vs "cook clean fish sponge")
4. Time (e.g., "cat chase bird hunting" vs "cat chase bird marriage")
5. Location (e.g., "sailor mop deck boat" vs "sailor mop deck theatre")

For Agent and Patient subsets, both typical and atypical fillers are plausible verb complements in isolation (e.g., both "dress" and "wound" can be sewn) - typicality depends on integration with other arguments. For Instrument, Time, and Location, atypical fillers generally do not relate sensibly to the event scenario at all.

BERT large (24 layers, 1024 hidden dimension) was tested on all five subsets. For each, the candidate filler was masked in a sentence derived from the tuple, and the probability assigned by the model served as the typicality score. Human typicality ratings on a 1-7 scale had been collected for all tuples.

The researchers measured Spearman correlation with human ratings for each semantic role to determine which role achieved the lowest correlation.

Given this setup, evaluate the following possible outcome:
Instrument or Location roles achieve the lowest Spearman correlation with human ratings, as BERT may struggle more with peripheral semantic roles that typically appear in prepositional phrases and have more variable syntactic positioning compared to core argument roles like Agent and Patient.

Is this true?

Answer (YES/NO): NO